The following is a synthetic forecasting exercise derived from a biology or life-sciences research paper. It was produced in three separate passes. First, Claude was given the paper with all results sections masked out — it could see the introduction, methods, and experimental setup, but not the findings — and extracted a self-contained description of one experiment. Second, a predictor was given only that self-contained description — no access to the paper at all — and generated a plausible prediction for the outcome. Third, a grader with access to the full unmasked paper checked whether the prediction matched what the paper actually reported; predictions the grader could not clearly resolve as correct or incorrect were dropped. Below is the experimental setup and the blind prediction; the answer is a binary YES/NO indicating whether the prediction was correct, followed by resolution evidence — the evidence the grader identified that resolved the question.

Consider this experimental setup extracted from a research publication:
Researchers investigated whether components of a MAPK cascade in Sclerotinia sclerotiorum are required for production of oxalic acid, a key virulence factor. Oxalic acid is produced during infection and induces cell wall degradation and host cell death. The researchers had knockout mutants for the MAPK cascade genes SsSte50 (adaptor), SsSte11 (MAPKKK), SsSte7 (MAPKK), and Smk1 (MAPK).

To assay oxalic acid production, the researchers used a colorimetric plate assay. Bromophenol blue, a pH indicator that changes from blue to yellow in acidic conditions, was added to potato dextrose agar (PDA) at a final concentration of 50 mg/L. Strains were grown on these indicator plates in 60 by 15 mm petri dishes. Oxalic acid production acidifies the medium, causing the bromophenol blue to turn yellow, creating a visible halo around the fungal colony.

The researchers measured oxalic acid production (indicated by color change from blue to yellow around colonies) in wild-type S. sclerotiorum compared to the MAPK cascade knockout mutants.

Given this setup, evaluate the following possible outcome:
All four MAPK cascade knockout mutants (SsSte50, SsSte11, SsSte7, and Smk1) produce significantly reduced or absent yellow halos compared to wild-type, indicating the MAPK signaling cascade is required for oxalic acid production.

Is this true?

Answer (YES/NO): NO